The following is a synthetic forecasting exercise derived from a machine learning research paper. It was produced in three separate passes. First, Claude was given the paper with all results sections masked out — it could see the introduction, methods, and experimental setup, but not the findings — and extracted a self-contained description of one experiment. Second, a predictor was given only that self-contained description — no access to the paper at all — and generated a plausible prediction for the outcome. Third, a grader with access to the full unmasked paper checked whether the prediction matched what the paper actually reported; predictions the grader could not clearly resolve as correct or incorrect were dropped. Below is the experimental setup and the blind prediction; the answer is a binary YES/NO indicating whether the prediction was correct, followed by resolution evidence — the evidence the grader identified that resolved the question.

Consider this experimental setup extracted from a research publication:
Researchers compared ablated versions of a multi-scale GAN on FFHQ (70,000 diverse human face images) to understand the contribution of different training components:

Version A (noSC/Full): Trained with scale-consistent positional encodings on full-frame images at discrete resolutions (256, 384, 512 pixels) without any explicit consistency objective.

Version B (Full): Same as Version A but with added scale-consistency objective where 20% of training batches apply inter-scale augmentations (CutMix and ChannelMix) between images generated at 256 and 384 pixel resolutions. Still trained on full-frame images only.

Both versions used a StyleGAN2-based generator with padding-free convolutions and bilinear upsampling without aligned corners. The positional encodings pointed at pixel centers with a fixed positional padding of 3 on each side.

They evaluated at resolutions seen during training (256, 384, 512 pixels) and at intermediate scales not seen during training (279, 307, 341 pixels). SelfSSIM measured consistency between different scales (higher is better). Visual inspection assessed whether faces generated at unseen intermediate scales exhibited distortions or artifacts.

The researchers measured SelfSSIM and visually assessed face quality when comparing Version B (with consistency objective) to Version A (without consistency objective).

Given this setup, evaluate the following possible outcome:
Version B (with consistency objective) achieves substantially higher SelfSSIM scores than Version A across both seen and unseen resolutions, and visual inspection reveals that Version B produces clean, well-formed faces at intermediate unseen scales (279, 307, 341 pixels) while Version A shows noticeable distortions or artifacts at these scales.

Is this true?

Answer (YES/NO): NO